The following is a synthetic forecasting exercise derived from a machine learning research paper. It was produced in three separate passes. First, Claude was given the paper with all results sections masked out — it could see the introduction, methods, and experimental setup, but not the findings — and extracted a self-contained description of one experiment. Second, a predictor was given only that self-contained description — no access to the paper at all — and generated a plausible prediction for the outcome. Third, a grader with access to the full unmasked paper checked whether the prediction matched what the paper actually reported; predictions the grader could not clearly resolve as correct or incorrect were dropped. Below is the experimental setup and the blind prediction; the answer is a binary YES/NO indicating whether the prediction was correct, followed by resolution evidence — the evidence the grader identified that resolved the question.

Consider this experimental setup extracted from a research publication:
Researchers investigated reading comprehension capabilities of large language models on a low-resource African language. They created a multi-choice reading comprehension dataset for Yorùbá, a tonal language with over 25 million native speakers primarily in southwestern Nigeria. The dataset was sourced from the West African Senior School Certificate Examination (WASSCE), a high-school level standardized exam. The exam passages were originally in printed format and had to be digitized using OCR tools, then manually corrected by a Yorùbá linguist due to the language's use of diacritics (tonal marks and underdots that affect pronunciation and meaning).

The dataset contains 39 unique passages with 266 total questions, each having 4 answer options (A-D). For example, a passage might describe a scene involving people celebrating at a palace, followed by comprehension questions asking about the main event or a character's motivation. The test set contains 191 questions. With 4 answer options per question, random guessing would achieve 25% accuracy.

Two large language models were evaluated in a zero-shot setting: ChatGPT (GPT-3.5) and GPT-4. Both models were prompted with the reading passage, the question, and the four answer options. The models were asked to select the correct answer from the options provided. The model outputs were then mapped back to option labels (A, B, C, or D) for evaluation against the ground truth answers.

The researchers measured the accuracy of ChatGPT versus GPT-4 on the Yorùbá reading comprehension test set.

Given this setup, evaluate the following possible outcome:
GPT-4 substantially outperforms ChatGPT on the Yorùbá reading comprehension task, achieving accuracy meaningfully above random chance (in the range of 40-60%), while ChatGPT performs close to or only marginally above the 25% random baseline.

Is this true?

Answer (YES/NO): NO